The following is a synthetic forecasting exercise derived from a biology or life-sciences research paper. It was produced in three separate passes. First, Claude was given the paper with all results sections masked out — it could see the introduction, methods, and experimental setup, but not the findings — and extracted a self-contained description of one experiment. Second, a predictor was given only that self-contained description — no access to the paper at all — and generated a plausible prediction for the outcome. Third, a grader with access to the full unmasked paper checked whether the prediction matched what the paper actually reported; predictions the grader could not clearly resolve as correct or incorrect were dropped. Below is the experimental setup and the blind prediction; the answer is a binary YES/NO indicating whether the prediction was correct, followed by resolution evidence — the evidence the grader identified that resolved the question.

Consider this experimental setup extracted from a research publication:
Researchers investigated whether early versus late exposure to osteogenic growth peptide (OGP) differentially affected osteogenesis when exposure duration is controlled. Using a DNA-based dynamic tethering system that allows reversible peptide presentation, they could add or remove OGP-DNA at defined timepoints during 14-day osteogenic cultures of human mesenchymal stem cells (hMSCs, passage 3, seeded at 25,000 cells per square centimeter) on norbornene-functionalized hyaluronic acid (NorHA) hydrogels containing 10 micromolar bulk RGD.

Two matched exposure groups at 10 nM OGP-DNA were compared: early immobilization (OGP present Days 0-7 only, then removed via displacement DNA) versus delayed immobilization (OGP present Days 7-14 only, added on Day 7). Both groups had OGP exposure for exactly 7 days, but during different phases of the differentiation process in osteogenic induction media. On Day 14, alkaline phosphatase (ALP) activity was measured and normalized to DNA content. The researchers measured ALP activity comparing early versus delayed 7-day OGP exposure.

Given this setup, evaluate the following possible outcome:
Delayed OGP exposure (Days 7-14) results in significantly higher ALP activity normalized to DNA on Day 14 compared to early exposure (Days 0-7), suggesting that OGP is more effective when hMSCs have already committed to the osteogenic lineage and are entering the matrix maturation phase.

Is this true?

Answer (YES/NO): NO